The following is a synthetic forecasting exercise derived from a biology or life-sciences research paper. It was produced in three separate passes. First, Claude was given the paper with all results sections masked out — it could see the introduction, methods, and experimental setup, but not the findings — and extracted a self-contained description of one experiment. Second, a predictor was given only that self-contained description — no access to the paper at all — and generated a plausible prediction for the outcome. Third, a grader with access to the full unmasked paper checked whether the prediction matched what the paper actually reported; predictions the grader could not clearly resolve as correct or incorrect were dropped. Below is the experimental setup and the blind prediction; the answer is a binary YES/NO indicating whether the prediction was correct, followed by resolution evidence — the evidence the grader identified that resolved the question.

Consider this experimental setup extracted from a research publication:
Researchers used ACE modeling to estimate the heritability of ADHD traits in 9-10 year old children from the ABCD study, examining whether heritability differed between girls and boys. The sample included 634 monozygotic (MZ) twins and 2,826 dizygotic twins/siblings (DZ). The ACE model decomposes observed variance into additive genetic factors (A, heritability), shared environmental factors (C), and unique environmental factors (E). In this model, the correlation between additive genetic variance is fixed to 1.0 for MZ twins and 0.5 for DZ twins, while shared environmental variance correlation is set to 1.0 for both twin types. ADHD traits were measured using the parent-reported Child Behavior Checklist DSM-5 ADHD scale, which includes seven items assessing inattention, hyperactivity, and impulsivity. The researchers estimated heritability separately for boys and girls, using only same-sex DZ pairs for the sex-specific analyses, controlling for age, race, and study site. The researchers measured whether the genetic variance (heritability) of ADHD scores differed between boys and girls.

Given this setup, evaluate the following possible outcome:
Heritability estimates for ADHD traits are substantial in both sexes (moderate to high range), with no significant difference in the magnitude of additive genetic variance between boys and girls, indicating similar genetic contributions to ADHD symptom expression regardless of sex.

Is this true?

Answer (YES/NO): YES